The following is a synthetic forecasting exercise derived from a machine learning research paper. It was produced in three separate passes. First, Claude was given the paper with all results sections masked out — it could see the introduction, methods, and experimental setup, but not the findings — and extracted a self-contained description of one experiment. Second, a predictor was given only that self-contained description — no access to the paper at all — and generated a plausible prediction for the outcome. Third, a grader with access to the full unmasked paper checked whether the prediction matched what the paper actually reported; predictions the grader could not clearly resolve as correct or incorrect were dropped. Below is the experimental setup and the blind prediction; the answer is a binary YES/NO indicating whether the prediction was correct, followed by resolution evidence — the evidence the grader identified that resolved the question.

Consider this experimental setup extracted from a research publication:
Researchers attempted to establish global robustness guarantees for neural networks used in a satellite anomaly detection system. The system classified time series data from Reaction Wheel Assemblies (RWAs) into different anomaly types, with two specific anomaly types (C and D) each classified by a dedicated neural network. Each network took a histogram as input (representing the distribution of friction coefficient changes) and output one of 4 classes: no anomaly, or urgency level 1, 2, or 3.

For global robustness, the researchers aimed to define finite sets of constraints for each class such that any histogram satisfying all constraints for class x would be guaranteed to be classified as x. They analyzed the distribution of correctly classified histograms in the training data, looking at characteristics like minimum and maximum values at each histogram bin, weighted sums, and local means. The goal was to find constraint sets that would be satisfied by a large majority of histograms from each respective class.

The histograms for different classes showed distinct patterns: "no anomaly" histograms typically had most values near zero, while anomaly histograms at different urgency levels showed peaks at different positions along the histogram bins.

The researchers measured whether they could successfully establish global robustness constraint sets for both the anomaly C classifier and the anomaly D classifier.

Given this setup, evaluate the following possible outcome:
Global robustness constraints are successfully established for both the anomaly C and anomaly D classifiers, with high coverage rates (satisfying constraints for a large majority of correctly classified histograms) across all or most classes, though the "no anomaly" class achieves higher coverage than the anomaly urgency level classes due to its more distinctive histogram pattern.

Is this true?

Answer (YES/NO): NO